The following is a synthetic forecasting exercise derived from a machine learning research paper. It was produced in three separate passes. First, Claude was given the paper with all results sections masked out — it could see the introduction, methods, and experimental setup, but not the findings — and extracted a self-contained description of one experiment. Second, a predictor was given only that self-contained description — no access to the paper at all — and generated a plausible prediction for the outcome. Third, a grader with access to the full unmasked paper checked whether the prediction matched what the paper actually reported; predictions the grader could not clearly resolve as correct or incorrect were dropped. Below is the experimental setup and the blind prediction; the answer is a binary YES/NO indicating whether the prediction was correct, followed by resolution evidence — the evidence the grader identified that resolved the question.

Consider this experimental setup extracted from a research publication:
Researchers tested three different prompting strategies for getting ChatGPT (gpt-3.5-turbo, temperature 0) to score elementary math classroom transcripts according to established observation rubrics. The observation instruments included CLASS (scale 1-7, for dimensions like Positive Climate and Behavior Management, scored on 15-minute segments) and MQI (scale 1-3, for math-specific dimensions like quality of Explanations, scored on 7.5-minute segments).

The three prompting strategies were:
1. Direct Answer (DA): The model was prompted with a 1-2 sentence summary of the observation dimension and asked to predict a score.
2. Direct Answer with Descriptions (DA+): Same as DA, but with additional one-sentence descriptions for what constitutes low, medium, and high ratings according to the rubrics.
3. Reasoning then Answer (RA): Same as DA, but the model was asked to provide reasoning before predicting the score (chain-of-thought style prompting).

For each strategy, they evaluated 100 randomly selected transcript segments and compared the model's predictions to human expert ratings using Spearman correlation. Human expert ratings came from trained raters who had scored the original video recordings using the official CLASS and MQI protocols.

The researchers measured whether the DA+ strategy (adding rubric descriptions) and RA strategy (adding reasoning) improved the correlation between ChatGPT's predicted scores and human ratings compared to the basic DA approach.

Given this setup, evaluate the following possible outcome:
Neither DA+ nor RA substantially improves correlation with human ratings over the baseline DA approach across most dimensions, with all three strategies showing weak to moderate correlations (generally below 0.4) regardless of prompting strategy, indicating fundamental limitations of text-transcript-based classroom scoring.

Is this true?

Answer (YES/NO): YES